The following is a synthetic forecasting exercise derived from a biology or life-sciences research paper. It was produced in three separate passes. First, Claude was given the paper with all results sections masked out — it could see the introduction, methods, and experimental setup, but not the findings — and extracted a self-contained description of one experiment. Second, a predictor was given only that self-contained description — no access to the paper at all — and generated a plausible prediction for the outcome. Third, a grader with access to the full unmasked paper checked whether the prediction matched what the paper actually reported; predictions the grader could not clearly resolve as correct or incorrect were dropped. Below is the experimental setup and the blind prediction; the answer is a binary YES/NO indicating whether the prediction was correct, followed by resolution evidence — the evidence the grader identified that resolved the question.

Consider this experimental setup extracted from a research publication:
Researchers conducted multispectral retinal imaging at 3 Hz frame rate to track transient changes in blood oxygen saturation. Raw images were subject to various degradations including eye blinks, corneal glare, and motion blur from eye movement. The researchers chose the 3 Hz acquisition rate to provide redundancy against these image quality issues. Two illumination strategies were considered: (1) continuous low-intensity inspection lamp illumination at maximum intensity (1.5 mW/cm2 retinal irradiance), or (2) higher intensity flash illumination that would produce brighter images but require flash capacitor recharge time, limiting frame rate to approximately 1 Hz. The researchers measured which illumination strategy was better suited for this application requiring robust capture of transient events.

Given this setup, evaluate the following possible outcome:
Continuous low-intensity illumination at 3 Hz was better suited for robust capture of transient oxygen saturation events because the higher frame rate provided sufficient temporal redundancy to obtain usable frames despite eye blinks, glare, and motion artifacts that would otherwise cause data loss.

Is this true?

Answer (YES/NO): YES